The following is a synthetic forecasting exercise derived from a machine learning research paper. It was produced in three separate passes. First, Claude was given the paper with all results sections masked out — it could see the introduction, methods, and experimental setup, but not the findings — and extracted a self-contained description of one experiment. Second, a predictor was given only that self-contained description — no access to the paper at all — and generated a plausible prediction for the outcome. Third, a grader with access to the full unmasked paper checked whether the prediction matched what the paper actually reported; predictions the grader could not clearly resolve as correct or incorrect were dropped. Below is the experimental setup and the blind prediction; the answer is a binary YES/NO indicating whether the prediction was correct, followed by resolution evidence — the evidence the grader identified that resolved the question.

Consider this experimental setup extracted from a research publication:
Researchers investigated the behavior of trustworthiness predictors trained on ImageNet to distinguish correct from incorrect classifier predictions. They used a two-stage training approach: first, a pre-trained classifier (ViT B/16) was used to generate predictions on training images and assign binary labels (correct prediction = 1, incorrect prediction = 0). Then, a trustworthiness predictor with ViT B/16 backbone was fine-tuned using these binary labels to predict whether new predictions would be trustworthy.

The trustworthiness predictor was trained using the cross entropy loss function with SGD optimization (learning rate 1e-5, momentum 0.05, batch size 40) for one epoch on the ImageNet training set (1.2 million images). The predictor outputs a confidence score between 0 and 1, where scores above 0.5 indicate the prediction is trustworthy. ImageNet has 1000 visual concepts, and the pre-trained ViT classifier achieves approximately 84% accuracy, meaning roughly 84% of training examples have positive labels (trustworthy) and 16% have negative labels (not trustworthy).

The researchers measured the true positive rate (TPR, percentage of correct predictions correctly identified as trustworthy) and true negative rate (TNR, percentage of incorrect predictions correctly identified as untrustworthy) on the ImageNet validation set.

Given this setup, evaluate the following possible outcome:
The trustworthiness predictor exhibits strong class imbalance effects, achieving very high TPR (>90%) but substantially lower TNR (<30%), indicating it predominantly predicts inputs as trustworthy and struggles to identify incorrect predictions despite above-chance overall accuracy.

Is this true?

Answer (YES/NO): NO